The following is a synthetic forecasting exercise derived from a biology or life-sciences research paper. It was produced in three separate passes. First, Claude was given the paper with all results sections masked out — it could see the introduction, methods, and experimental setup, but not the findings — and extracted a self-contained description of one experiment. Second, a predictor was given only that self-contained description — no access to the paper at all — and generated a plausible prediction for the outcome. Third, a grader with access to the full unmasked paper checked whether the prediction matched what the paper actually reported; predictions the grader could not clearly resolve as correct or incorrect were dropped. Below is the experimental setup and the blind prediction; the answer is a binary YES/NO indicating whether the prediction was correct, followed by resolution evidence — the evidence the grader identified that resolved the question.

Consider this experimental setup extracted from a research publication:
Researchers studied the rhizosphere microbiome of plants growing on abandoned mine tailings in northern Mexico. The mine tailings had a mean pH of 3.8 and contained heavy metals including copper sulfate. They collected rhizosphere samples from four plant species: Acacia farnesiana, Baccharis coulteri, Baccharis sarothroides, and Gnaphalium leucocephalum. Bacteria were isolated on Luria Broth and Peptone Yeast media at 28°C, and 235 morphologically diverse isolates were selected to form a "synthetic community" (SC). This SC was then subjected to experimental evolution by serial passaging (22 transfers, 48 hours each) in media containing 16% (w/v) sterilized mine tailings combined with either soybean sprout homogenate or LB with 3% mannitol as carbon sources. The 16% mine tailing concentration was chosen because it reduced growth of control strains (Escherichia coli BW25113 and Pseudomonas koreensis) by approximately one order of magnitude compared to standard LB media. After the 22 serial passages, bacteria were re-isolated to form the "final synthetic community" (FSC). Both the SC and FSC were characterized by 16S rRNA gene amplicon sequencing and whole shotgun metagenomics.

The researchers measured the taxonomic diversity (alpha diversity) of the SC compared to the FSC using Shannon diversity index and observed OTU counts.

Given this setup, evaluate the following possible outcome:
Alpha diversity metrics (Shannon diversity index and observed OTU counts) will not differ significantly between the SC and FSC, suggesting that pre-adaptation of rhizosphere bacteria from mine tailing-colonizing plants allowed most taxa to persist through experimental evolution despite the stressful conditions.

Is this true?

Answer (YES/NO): NO